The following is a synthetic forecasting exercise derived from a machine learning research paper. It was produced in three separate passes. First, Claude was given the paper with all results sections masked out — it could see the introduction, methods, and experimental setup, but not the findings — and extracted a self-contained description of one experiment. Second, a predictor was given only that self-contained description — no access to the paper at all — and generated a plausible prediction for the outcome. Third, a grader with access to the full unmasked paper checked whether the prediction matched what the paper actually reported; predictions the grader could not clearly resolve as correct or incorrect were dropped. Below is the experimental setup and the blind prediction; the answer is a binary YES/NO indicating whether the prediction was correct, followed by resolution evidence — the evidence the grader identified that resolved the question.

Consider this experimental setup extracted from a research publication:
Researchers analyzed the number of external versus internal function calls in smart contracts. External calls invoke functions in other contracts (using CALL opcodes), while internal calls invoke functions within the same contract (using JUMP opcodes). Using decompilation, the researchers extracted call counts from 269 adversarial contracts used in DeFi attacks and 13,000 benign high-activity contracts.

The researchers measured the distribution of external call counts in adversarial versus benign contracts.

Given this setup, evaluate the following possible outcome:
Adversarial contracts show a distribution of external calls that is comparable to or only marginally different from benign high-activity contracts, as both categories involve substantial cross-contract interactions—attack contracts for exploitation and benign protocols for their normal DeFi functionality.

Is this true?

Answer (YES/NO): NO